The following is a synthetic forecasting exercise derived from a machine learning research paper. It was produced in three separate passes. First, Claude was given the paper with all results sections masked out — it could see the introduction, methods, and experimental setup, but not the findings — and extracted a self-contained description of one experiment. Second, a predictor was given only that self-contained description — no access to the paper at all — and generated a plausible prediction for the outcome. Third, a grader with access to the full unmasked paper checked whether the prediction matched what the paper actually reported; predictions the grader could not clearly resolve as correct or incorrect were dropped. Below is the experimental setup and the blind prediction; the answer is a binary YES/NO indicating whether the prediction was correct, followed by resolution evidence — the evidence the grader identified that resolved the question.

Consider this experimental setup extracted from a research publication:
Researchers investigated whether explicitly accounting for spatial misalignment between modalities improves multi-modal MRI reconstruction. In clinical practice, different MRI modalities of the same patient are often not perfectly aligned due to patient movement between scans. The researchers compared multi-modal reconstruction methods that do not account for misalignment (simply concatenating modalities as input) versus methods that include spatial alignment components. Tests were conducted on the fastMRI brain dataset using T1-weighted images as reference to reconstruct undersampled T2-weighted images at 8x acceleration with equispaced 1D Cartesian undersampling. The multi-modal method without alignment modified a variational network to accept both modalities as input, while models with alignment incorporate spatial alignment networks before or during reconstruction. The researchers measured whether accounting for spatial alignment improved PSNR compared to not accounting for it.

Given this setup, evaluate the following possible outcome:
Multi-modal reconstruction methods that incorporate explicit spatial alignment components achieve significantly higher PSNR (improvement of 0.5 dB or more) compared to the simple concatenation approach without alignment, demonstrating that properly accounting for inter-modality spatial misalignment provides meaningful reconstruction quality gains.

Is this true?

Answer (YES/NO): YES